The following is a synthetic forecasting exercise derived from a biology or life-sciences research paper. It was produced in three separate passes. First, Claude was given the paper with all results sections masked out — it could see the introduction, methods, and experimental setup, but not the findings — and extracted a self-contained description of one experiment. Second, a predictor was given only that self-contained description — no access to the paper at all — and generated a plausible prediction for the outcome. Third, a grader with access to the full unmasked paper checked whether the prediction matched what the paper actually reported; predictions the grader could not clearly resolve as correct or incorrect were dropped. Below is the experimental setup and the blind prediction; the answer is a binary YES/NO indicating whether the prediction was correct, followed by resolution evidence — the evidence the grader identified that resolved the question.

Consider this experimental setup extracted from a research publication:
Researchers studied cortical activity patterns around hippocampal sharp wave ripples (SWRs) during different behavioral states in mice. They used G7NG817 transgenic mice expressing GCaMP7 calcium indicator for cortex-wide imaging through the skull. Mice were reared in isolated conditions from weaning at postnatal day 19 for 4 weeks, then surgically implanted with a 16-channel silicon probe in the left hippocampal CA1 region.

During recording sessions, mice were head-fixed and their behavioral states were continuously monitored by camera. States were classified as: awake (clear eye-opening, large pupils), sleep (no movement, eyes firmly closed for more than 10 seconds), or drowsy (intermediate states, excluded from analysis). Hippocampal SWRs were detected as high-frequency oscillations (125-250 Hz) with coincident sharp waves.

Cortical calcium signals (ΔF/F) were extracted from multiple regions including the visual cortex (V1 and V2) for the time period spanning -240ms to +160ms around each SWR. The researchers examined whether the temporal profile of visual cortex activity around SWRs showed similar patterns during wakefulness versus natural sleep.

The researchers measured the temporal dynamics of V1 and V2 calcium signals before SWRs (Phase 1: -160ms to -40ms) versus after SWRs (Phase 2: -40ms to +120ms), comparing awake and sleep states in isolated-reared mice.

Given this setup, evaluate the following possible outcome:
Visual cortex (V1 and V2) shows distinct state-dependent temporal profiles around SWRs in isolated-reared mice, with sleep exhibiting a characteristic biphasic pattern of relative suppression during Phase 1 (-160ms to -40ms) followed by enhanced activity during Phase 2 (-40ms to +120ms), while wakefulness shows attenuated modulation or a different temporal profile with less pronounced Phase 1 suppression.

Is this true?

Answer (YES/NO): NO